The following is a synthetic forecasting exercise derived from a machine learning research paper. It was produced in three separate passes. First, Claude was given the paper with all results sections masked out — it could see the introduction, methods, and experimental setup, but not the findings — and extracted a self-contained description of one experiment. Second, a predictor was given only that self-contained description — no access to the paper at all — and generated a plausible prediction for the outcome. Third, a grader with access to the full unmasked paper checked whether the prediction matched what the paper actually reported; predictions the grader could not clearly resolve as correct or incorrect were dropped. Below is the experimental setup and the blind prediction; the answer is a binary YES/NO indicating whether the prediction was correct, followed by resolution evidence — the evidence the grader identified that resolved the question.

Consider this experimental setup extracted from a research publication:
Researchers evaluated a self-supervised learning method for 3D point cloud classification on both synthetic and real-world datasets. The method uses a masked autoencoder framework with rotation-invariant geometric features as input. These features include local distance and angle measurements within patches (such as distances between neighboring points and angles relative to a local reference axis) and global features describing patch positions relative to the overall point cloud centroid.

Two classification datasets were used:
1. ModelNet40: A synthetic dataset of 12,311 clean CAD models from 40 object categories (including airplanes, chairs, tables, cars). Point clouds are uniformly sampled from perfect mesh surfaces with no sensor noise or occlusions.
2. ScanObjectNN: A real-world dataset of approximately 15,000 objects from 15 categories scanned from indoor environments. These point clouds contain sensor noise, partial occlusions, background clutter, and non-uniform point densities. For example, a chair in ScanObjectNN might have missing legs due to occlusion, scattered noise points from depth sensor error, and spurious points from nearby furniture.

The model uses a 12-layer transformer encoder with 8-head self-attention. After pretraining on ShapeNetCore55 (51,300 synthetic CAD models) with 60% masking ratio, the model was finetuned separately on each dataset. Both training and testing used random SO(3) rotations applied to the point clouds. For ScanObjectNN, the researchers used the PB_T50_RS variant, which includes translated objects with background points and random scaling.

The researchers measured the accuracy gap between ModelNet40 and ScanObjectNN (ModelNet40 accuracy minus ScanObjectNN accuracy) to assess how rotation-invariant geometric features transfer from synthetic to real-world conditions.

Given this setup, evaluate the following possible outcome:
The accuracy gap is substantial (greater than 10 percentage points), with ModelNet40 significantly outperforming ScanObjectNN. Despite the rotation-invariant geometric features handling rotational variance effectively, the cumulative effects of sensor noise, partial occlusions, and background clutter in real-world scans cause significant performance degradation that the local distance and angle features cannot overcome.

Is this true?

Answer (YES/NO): NO